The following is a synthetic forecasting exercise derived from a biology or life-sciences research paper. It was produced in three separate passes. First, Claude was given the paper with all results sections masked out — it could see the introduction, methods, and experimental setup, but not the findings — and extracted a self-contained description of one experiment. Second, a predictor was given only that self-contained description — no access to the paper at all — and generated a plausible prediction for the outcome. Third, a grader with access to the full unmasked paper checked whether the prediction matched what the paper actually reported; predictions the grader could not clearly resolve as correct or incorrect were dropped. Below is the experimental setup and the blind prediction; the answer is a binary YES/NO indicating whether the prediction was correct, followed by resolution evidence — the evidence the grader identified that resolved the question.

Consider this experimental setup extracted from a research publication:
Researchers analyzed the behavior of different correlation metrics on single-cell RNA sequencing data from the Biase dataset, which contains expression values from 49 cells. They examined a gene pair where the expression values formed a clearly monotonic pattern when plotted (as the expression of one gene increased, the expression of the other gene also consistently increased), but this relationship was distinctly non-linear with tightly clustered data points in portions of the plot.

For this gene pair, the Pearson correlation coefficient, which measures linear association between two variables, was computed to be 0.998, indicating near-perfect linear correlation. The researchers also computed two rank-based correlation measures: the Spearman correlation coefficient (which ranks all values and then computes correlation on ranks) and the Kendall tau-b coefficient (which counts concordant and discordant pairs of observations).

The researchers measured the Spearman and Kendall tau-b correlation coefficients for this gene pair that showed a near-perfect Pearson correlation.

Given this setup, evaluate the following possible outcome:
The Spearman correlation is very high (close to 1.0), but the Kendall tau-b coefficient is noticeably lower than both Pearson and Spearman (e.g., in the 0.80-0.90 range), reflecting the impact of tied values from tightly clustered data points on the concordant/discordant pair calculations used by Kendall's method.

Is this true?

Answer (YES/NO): NO